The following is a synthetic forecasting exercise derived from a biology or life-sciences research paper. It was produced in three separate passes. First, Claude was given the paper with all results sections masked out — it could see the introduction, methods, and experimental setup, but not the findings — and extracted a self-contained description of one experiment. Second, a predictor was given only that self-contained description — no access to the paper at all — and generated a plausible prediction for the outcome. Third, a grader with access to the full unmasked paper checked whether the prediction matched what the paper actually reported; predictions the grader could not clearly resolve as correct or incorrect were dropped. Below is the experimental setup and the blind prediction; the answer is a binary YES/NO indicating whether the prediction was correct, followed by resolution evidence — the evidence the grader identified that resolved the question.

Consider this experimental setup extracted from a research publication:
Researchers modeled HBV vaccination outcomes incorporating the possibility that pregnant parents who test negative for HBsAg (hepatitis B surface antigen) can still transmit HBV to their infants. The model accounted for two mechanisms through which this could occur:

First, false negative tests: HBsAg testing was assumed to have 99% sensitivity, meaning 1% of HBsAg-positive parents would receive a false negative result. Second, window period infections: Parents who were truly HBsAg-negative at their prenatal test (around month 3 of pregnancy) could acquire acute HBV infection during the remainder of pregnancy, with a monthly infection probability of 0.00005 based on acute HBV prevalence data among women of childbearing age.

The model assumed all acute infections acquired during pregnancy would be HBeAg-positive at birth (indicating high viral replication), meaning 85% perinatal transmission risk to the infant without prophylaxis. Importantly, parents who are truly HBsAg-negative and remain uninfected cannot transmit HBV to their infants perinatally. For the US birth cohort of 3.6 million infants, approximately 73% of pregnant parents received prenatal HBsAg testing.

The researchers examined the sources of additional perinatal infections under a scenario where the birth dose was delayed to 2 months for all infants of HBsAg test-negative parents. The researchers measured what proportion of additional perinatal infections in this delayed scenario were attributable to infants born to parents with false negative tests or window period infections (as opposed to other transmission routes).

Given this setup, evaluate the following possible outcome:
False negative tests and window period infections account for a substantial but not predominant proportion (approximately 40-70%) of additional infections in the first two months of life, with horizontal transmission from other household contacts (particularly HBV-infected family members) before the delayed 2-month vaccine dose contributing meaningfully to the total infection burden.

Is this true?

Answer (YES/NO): NO